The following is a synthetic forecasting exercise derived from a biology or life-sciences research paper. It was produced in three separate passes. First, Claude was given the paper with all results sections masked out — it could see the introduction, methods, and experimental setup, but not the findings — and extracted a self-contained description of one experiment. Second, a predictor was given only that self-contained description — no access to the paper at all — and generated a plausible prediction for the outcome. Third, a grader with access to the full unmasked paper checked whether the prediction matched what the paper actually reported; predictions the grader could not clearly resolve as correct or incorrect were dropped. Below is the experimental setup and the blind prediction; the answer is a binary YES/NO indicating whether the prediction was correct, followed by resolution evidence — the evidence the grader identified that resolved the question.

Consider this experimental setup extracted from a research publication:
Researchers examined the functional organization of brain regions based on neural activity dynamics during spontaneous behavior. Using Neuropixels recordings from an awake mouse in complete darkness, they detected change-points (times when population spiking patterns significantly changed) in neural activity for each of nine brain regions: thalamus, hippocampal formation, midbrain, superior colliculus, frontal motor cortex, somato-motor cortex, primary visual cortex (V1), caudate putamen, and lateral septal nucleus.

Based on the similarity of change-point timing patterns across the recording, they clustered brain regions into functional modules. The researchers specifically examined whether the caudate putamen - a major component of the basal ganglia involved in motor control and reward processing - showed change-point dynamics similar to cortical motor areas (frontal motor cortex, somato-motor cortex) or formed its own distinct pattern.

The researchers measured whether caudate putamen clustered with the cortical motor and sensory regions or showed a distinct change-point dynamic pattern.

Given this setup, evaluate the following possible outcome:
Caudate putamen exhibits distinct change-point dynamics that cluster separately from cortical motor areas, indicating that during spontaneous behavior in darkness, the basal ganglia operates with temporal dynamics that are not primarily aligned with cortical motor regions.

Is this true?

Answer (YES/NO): YES